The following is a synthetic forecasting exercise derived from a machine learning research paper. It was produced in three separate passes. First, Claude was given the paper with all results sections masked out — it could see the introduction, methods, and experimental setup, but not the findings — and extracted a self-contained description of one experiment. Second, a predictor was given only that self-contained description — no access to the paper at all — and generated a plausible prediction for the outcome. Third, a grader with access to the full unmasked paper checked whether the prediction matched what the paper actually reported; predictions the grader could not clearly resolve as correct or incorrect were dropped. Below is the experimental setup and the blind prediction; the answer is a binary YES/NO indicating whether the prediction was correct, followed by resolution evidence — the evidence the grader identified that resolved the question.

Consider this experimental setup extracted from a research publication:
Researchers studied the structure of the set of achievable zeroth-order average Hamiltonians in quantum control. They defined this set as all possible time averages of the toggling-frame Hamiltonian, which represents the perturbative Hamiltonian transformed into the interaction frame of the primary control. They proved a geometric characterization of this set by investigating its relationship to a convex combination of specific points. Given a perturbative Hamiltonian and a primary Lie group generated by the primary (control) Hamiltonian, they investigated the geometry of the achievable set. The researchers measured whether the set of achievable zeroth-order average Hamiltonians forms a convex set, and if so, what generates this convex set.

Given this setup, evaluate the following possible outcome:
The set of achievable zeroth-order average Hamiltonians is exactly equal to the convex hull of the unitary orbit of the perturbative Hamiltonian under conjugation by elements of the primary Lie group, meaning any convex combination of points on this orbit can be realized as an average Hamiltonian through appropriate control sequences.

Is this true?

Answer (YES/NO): YES